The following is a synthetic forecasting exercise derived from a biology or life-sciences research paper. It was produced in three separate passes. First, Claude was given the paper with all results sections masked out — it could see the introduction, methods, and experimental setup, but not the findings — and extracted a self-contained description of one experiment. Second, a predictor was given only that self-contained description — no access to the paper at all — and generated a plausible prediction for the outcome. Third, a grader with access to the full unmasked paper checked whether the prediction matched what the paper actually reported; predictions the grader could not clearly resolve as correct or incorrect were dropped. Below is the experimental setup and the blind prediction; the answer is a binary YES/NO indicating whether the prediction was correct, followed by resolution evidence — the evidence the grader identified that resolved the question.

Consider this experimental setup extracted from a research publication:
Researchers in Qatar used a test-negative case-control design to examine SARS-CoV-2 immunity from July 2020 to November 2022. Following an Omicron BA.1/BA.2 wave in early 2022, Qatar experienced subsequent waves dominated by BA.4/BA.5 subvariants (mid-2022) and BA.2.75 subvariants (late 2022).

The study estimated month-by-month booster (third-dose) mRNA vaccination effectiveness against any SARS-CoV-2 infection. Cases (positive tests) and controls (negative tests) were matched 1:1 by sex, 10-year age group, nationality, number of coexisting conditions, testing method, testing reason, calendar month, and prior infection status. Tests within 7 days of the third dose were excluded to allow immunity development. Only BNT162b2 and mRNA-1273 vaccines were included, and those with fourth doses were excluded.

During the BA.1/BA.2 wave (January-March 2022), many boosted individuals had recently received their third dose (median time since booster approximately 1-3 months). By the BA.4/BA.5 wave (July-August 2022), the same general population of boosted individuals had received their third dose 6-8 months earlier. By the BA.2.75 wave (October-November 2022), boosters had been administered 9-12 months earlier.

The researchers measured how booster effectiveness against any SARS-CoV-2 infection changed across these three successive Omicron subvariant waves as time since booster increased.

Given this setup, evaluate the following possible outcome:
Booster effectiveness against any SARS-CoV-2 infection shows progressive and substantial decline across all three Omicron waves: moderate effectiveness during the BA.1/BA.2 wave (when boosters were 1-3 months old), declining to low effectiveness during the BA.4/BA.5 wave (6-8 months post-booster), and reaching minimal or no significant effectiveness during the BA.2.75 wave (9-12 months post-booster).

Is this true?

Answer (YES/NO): NO